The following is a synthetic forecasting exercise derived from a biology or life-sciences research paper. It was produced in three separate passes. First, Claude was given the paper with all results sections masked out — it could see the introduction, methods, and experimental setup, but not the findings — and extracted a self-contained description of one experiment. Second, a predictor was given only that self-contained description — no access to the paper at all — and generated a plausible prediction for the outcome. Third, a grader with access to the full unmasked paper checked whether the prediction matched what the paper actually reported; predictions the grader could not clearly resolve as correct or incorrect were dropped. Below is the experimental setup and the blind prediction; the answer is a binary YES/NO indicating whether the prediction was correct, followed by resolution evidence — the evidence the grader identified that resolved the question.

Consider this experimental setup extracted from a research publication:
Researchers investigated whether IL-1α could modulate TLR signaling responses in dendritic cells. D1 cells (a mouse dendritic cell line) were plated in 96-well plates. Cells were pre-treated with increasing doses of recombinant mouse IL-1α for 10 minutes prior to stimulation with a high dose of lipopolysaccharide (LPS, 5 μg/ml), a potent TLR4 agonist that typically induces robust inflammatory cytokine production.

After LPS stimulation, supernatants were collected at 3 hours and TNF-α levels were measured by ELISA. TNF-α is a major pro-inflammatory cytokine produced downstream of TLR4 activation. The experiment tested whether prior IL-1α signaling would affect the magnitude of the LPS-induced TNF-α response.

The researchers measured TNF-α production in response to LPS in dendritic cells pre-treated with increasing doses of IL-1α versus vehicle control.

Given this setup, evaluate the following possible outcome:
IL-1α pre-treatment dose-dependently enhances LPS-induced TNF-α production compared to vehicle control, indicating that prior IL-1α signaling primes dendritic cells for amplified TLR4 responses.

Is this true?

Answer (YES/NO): NO